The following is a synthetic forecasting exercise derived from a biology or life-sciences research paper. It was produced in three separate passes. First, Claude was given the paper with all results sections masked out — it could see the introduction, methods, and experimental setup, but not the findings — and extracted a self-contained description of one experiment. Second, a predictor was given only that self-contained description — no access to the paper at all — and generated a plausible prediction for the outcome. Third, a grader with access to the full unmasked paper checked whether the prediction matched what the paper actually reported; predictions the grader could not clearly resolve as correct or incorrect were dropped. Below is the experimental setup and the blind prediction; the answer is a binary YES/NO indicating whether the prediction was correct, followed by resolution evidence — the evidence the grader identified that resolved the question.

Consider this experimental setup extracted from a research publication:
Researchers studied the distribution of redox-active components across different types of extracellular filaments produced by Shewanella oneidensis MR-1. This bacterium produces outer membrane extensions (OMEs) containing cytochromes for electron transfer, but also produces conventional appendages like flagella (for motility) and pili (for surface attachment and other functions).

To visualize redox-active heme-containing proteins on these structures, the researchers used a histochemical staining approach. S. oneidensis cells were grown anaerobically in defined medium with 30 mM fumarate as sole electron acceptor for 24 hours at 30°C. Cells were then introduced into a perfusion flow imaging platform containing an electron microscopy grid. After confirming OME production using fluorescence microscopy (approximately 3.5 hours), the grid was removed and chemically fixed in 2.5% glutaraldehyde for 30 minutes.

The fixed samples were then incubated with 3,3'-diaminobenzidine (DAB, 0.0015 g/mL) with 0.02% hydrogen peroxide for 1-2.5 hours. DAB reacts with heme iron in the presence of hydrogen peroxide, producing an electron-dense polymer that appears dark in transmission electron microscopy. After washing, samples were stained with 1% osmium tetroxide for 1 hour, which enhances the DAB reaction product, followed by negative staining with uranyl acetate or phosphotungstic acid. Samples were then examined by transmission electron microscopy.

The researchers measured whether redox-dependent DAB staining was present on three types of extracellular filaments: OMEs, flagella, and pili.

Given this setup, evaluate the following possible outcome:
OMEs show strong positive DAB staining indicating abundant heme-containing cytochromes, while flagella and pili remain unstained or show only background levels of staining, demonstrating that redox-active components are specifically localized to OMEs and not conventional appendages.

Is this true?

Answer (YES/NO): YES